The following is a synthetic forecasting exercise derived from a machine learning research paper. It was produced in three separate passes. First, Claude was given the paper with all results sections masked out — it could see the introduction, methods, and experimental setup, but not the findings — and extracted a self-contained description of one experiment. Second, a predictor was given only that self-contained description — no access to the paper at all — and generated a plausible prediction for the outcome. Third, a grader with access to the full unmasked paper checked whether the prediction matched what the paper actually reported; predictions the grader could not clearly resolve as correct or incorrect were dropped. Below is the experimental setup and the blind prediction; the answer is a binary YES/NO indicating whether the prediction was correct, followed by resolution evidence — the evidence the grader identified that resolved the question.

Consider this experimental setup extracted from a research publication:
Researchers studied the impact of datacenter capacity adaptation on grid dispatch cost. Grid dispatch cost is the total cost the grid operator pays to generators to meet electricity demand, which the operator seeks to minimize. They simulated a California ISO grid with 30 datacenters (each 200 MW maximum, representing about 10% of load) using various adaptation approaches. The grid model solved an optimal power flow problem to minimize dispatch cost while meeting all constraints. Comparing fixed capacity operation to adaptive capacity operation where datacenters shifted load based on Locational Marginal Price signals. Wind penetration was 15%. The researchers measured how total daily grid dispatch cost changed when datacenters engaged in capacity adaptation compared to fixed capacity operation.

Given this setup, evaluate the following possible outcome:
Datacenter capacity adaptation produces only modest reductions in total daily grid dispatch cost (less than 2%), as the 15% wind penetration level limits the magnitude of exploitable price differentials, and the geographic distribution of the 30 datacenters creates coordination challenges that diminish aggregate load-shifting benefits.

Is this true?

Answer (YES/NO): NO